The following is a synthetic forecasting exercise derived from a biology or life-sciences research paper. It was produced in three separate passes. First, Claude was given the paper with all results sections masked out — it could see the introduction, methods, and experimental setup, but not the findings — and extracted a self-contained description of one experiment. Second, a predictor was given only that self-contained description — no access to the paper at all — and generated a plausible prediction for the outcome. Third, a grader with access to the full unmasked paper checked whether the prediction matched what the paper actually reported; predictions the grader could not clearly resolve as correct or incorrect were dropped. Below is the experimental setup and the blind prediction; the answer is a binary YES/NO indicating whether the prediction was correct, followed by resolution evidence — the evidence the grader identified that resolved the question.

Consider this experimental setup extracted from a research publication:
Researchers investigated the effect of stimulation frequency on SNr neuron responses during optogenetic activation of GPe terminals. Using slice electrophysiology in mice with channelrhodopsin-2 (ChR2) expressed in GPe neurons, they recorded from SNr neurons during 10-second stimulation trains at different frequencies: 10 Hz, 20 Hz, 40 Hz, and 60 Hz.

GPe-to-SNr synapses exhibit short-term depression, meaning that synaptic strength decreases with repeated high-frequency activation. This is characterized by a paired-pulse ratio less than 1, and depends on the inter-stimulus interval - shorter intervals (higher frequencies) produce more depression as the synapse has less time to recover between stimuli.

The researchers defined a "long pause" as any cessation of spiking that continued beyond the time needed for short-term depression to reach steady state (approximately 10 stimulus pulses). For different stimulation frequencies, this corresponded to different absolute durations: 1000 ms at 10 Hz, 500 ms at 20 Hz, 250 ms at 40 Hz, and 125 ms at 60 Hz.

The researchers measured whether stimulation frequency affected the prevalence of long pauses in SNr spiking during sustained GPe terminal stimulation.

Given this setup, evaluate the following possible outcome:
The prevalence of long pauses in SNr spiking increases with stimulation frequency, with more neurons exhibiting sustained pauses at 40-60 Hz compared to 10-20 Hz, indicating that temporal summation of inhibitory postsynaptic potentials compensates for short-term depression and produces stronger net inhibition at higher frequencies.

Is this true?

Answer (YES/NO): NO